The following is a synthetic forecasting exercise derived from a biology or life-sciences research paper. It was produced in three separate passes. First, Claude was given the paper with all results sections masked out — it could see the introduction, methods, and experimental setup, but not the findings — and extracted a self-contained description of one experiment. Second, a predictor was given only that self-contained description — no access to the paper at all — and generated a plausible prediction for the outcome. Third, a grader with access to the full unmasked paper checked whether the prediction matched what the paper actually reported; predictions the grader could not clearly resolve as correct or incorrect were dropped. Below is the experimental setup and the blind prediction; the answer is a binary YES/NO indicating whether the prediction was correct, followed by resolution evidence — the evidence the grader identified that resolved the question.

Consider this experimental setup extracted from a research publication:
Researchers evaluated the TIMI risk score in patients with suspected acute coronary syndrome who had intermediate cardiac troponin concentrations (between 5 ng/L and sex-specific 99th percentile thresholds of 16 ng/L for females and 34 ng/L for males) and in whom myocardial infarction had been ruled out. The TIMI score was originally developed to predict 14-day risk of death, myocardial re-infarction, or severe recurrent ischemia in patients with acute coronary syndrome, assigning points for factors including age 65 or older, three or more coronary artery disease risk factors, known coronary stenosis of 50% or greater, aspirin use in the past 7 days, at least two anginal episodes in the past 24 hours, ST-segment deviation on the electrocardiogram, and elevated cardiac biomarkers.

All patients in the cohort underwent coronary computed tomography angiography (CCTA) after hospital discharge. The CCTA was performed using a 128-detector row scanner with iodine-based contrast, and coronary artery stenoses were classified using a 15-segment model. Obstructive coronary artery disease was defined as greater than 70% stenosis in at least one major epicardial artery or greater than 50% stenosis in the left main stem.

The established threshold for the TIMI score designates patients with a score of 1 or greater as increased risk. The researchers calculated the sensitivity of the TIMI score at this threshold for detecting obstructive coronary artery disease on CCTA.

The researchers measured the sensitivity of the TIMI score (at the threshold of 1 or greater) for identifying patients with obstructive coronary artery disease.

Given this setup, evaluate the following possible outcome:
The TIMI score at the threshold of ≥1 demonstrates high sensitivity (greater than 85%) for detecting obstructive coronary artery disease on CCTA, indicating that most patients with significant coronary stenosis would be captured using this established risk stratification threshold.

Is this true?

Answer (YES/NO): YES